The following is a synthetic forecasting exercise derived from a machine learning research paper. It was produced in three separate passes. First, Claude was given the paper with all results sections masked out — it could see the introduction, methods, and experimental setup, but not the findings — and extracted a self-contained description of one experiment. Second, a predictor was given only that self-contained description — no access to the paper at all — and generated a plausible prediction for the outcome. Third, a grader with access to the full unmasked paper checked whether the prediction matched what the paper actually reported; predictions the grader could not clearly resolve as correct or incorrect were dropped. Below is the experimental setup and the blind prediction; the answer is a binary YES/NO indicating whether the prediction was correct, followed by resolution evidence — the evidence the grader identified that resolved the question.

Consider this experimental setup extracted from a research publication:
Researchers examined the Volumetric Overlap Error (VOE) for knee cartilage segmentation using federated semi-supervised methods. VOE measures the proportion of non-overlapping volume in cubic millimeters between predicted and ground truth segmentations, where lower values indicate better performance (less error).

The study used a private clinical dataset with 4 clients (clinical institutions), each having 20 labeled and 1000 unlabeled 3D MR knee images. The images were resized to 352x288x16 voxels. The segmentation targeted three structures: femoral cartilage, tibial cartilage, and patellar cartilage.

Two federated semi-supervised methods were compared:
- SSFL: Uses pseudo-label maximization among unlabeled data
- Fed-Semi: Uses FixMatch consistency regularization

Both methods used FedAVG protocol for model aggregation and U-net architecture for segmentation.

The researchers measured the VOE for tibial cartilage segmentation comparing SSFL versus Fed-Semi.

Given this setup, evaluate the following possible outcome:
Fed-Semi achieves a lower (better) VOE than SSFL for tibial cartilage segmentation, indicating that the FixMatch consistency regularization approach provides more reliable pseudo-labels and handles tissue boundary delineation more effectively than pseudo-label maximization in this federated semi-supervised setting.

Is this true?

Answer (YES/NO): YES